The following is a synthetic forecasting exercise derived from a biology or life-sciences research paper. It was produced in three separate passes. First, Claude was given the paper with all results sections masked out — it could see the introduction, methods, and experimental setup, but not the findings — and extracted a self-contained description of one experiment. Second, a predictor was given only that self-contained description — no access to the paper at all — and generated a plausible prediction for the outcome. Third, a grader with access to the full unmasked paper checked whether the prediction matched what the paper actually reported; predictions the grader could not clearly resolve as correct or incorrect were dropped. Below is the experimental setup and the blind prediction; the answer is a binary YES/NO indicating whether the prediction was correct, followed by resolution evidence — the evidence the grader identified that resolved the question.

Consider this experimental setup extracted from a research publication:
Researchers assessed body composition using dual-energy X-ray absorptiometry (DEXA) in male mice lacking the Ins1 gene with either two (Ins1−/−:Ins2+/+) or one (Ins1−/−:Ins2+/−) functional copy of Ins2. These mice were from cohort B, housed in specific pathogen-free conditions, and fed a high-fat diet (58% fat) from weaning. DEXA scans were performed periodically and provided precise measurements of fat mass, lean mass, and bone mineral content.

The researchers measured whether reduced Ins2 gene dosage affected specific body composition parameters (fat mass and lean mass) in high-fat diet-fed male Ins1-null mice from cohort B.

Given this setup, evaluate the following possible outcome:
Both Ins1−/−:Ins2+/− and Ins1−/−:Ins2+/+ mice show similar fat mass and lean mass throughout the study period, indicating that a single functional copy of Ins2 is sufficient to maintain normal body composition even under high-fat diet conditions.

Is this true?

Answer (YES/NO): NO